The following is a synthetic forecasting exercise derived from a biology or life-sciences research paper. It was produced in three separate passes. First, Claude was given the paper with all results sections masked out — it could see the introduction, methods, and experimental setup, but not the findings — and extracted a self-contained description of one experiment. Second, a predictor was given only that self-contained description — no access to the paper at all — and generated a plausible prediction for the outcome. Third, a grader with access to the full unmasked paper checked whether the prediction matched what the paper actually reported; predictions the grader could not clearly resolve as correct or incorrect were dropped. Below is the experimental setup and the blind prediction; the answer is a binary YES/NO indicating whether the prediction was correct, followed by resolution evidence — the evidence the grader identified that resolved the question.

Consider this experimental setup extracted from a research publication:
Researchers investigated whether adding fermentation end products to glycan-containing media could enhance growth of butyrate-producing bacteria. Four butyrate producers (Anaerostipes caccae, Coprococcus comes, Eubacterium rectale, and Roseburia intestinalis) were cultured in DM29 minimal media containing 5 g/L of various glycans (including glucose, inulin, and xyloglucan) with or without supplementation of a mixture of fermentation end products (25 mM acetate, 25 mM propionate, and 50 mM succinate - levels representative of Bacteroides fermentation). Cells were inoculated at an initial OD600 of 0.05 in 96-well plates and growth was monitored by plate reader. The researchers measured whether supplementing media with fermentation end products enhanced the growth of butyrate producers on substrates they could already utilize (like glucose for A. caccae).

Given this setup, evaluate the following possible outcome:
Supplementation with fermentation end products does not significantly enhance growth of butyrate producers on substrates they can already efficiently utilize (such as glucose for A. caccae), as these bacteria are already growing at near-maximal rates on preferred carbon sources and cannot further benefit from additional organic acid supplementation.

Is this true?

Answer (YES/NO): YES